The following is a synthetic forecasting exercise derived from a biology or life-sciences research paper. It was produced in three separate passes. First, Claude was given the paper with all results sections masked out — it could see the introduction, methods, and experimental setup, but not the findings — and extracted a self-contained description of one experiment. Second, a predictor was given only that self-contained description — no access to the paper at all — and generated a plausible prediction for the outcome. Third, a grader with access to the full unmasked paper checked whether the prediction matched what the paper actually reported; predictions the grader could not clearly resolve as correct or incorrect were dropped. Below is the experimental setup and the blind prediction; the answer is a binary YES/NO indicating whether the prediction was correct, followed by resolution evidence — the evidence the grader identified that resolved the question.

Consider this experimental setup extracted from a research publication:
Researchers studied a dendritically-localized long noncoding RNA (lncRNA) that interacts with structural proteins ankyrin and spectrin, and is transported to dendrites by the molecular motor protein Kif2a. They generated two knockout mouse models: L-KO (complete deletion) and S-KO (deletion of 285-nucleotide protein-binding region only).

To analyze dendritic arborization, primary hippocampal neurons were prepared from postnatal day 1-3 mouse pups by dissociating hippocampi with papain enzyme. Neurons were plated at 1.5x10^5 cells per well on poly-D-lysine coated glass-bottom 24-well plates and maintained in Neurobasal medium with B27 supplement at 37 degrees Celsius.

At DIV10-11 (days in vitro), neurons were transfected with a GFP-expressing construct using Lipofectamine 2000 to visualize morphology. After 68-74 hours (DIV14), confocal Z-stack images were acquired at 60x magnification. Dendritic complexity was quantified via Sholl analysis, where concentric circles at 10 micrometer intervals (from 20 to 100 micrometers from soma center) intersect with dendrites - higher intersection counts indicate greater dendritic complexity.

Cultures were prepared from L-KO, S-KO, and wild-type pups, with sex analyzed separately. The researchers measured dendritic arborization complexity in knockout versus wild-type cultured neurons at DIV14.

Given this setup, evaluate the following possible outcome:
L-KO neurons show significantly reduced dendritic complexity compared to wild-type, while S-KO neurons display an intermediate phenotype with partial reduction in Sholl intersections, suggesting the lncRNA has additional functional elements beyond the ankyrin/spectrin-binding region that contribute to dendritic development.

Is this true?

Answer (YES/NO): NO